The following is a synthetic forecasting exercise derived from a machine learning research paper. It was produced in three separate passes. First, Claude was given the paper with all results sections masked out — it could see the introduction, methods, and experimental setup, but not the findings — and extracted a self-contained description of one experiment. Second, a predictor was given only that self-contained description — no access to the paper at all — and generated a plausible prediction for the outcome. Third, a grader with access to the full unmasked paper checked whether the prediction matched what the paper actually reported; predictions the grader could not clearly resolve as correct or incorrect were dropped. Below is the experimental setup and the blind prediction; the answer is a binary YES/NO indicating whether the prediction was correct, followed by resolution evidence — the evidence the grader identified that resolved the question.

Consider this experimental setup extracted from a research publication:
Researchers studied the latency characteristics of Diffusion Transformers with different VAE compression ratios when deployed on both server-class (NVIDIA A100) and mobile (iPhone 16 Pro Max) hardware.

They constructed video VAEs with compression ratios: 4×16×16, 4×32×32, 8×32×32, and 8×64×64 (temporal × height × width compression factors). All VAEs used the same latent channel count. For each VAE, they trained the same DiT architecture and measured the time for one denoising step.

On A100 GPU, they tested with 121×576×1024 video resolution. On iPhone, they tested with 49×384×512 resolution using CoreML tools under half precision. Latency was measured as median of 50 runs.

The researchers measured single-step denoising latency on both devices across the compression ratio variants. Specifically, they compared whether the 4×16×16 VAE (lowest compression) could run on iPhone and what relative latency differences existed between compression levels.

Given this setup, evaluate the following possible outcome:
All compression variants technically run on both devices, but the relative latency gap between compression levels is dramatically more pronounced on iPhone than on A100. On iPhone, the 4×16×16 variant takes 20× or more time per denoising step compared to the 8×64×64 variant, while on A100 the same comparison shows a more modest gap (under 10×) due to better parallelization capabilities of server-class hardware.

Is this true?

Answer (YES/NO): NO